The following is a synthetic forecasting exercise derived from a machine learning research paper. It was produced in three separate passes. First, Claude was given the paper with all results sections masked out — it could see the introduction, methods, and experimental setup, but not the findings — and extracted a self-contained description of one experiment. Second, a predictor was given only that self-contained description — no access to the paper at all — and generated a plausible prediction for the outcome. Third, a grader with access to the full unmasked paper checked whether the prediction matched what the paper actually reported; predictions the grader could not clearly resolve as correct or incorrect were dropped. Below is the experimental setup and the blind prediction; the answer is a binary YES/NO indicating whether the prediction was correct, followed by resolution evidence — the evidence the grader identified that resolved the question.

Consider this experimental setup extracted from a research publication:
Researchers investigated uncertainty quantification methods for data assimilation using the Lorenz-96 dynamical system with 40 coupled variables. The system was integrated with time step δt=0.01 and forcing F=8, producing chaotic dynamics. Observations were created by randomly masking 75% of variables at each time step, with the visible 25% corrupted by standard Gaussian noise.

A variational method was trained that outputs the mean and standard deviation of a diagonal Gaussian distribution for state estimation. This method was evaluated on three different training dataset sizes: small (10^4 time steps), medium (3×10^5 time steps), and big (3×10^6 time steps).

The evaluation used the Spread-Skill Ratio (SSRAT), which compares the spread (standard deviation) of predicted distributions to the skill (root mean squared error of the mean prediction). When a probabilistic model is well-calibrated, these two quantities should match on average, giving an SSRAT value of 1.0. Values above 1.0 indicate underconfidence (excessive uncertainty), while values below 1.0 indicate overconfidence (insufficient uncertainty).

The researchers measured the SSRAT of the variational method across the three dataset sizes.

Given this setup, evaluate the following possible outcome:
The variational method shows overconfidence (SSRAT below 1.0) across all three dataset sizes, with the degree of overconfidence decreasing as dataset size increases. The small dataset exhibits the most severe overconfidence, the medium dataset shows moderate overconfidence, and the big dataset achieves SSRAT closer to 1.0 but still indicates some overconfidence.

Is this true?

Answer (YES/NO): NO